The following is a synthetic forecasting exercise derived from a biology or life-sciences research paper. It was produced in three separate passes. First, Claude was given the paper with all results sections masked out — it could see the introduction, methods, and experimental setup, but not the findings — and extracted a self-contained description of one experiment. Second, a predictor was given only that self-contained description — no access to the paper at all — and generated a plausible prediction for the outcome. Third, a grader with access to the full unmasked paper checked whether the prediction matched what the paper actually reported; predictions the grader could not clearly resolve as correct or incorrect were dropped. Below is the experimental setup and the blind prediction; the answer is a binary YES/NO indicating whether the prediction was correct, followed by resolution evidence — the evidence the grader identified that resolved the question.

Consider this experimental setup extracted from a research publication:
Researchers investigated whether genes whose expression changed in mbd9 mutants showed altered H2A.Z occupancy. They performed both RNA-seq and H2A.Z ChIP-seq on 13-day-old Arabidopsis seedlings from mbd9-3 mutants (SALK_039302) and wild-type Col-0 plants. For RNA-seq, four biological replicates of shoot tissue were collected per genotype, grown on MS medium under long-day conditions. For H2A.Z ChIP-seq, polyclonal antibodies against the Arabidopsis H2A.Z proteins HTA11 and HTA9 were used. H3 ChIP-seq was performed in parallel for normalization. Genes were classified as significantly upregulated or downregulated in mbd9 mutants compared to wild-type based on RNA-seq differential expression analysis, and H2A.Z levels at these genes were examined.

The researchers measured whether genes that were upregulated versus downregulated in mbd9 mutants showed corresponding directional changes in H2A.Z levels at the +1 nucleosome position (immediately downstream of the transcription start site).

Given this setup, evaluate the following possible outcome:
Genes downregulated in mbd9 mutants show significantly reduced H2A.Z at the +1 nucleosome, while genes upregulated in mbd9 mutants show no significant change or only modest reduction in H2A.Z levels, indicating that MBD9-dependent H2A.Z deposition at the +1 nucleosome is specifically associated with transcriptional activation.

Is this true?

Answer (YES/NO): NO